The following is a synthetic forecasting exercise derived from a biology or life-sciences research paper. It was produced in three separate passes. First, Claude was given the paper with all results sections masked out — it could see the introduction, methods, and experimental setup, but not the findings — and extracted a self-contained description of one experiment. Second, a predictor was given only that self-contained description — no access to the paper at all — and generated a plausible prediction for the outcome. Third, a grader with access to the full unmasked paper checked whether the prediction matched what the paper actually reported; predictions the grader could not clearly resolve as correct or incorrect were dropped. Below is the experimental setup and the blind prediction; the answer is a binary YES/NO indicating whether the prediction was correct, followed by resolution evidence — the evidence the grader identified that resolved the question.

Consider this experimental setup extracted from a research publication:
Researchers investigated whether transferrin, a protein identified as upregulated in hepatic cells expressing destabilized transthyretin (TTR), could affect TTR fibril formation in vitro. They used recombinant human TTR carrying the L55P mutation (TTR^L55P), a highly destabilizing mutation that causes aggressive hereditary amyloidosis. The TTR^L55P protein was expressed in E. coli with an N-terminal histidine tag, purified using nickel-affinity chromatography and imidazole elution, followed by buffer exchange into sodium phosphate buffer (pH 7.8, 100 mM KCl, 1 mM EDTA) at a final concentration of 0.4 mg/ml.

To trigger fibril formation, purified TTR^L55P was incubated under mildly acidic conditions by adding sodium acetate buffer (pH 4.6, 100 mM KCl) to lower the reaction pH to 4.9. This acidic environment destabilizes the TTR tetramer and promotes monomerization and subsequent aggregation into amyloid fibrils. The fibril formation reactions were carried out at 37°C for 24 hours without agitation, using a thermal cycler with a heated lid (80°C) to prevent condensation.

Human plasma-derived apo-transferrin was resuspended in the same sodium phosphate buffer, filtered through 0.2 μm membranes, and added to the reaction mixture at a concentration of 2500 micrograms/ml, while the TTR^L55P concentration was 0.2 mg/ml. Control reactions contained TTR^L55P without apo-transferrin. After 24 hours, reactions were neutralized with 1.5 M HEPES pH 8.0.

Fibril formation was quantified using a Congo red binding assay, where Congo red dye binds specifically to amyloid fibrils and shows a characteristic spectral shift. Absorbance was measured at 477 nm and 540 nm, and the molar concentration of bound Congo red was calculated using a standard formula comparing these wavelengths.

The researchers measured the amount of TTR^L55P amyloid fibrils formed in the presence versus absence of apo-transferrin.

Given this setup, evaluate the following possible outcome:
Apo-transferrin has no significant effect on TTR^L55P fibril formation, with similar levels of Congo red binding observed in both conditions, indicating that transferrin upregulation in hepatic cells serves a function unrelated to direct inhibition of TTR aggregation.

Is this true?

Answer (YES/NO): NO